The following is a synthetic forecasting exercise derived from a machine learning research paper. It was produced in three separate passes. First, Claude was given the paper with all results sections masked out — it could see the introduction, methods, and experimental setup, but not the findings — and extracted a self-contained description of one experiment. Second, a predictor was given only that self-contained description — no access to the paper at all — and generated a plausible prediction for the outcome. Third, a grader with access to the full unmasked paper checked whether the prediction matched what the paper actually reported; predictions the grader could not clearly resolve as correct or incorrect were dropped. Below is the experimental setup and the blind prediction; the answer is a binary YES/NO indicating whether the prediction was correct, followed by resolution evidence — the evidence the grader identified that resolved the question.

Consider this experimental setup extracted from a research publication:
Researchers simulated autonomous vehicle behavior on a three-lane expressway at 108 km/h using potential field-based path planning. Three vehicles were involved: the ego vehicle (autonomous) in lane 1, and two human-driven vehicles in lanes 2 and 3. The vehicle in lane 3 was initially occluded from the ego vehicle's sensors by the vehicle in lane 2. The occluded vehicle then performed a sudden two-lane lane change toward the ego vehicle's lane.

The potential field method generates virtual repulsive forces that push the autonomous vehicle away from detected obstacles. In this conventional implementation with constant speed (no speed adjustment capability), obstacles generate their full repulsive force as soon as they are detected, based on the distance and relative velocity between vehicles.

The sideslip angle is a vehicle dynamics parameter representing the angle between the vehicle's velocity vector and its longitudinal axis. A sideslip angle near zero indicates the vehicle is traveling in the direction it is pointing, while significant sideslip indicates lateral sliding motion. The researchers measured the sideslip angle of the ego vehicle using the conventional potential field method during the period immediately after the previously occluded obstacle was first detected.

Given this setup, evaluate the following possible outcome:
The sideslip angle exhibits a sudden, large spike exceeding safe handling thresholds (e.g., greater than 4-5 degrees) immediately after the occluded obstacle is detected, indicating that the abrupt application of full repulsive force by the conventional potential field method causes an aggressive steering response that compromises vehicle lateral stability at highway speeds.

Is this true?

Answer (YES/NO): YES